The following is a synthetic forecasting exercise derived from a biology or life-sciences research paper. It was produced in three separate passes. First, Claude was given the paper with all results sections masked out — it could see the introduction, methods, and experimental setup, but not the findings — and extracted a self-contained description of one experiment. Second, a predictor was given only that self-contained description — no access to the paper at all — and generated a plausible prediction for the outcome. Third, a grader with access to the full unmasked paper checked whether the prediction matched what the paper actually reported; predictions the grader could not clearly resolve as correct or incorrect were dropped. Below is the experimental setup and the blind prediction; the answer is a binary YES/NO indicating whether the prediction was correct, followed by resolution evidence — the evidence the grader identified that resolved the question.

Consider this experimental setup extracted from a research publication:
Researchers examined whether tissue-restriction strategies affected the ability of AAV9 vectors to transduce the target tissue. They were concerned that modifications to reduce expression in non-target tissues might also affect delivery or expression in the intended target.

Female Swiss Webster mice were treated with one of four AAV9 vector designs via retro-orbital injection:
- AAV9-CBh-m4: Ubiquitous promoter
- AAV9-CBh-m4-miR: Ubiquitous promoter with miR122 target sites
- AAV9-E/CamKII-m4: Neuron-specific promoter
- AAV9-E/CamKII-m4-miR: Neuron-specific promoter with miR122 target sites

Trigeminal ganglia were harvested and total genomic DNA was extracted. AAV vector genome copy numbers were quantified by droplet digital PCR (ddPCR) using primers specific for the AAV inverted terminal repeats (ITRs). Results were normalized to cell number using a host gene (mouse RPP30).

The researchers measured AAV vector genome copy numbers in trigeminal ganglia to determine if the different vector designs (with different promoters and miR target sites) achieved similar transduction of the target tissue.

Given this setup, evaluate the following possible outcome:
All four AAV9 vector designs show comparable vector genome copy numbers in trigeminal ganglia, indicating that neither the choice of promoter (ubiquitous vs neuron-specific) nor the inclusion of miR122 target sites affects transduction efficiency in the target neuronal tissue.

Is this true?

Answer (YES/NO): YES